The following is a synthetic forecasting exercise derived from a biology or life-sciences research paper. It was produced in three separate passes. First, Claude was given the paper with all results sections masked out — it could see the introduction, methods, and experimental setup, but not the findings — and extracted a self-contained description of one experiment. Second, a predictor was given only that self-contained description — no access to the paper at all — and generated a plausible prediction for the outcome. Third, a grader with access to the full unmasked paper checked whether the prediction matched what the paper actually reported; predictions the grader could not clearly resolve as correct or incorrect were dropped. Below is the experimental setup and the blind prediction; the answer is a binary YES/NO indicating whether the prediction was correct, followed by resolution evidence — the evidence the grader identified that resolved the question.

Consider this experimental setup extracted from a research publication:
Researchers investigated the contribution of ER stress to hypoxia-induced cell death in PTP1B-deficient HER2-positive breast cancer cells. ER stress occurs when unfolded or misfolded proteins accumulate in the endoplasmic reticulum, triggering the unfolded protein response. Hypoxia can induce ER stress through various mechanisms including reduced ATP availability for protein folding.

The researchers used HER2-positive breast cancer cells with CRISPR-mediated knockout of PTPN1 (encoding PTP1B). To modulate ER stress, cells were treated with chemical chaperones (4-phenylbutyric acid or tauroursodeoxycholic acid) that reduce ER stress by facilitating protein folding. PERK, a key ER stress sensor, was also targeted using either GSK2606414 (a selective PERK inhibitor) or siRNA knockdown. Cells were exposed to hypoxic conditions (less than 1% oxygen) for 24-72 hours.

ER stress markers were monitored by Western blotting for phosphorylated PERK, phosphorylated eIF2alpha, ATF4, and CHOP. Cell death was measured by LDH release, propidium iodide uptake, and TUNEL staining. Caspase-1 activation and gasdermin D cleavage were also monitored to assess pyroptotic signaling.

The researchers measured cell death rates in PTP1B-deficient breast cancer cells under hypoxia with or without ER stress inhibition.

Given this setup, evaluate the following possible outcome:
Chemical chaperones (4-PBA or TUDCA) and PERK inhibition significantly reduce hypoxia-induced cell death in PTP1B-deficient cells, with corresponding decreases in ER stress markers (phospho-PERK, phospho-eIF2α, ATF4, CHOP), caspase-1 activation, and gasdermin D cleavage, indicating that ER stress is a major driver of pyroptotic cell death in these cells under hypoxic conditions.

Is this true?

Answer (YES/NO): NO